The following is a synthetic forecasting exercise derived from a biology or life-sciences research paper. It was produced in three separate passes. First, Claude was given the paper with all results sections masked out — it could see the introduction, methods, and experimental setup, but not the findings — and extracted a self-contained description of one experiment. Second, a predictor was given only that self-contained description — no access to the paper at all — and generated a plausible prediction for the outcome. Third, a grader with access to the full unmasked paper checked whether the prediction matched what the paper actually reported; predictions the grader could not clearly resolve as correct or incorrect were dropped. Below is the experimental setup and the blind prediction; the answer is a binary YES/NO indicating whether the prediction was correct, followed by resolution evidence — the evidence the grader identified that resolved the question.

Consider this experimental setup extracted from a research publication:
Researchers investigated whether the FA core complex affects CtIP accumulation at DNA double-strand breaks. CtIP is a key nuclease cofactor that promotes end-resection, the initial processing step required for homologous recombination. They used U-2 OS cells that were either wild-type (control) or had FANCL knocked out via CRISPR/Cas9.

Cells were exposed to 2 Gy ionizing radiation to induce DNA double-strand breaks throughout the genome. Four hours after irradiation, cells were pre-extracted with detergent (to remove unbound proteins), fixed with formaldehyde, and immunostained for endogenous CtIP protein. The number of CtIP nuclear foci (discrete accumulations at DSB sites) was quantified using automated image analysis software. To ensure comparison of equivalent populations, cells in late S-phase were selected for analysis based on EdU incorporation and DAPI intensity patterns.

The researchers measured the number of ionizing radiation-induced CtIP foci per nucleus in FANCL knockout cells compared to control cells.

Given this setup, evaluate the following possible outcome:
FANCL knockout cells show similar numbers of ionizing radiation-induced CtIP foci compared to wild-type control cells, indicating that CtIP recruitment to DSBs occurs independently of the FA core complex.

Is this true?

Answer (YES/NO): NO